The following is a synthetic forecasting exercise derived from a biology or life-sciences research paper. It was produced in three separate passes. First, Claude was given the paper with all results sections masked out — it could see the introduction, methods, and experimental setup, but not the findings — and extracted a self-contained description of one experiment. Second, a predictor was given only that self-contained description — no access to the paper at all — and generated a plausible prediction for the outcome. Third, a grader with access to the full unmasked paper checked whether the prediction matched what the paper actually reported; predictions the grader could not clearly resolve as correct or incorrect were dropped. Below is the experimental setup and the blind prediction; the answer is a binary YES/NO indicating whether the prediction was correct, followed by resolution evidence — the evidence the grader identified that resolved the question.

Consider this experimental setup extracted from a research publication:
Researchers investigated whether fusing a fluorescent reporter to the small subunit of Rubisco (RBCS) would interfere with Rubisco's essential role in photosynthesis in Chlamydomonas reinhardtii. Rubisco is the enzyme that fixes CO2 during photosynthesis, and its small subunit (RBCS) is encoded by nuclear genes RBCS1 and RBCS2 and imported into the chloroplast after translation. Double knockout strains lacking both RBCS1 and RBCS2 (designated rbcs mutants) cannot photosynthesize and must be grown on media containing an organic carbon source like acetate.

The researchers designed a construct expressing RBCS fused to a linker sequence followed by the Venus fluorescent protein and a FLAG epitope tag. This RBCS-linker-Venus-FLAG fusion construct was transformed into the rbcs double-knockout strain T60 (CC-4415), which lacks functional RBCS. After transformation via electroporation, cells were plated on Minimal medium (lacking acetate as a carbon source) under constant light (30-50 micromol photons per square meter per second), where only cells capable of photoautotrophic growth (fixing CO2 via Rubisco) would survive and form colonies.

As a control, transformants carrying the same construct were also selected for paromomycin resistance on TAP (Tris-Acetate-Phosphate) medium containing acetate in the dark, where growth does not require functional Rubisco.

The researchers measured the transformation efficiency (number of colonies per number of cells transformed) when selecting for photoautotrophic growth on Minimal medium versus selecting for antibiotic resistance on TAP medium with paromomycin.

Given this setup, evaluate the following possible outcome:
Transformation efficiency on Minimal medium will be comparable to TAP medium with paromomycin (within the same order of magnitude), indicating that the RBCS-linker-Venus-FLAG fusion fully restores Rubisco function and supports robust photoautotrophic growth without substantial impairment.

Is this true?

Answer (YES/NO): NO